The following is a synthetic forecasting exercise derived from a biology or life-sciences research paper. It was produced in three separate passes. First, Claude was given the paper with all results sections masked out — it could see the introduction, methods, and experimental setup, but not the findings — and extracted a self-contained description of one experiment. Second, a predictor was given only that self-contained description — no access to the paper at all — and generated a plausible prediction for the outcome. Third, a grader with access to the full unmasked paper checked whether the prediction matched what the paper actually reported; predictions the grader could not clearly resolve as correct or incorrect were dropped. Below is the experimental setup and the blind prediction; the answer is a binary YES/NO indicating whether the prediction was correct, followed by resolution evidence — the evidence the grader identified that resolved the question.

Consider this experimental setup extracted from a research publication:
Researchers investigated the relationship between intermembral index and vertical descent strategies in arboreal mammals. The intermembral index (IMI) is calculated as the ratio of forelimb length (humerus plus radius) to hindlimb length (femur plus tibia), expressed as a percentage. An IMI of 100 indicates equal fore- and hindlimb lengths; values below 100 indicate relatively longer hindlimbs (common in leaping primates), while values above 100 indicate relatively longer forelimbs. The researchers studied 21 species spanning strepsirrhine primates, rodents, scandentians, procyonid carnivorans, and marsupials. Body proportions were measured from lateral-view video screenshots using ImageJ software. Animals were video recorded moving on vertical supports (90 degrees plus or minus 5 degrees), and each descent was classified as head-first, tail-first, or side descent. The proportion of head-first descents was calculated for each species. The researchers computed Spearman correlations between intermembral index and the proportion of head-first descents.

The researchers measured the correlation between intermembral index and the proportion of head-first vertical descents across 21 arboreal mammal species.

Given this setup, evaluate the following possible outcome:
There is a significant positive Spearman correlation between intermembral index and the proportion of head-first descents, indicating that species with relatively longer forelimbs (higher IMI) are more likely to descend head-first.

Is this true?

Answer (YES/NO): NO